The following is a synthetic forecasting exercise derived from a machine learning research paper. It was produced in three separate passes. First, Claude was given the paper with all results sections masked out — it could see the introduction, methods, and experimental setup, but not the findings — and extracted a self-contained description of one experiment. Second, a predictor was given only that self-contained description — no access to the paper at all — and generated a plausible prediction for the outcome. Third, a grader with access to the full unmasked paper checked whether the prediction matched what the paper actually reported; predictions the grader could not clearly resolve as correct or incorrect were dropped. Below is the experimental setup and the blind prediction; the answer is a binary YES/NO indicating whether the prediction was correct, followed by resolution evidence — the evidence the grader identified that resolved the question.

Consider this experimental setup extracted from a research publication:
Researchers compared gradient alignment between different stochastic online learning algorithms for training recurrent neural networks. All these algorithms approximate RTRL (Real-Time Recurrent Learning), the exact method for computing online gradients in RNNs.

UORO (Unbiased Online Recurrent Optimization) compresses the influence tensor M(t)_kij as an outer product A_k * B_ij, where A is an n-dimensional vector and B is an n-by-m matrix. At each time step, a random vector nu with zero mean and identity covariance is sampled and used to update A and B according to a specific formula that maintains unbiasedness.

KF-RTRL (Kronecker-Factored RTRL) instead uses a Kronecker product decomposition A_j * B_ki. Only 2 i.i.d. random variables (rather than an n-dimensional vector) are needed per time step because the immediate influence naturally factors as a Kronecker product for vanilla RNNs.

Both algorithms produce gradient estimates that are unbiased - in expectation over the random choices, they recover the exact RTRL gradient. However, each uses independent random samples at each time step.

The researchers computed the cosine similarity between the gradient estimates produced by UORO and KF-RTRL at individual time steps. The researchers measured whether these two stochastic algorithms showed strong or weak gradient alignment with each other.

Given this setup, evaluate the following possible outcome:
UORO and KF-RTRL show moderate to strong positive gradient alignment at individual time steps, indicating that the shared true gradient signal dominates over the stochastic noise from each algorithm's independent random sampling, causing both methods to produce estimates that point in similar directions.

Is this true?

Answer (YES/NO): NO